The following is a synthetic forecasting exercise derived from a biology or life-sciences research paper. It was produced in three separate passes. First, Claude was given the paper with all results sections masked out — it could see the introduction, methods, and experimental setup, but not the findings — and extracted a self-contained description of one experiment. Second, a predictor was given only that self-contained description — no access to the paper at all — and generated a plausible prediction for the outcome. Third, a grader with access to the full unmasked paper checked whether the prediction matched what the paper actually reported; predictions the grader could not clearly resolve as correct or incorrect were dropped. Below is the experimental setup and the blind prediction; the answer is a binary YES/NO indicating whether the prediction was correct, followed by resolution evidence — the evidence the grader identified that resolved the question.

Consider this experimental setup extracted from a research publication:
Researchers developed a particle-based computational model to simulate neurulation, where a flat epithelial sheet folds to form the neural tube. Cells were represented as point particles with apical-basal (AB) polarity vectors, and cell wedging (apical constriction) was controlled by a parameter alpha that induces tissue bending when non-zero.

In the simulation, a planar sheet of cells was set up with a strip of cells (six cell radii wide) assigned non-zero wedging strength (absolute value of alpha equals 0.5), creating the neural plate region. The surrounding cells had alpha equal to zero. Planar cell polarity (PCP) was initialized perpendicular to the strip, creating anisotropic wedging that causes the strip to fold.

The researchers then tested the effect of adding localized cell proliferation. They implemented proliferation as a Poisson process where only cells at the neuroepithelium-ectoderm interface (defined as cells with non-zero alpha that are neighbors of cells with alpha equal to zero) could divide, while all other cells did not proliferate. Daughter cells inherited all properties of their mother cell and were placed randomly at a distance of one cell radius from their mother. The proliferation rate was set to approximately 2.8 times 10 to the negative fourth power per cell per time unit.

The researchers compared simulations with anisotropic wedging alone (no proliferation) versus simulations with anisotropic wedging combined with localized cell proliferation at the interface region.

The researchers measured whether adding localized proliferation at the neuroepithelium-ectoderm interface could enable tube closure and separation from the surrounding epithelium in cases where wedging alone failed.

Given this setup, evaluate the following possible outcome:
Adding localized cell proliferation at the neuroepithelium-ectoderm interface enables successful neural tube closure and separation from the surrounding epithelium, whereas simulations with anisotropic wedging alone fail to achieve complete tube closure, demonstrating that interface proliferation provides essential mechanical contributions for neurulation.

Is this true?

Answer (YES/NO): YES